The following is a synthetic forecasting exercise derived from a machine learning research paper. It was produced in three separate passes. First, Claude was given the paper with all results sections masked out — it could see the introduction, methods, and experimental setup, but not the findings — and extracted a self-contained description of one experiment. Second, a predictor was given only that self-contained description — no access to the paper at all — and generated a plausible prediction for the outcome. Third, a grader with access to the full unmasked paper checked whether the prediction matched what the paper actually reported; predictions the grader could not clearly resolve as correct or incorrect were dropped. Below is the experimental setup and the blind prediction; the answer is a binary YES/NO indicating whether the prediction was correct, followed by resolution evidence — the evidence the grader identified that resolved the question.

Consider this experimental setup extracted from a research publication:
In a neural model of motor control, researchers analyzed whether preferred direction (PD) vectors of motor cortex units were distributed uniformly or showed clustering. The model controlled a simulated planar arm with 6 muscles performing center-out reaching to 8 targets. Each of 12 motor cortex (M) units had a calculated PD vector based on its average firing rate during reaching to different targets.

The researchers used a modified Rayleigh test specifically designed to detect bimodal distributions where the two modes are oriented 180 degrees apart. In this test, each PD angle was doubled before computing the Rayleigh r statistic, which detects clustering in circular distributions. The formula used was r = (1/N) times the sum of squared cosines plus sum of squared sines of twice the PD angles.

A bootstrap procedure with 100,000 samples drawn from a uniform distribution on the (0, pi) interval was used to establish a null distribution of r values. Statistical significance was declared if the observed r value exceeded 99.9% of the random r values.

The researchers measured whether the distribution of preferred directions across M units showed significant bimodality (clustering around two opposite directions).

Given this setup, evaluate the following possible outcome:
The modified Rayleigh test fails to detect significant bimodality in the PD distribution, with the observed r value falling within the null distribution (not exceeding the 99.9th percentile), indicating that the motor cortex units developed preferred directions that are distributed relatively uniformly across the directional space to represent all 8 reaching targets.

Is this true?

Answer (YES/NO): NO